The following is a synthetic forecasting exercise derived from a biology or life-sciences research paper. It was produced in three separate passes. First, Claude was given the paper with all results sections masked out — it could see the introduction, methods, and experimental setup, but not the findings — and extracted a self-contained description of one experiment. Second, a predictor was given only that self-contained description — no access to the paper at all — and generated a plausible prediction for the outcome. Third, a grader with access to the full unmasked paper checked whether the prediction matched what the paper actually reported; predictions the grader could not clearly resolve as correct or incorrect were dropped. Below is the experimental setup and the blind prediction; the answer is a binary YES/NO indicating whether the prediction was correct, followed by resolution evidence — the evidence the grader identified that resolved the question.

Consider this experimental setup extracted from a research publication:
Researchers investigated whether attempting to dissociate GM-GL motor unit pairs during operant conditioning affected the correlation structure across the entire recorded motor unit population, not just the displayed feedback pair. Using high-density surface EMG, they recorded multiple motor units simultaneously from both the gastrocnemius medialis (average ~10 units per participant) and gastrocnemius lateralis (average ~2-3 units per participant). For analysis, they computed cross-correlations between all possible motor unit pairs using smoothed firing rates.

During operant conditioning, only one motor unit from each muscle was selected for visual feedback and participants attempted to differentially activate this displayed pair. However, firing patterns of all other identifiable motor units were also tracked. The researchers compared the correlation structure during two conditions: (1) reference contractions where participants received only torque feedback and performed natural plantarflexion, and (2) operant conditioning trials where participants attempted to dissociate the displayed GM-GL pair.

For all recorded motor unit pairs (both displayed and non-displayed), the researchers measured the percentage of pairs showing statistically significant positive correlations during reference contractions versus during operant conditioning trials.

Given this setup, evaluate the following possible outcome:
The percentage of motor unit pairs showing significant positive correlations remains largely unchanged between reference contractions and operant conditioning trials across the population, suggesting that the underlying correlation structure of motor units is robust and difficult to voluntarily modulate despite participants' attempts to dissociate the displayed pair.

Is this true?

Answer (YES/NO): NO